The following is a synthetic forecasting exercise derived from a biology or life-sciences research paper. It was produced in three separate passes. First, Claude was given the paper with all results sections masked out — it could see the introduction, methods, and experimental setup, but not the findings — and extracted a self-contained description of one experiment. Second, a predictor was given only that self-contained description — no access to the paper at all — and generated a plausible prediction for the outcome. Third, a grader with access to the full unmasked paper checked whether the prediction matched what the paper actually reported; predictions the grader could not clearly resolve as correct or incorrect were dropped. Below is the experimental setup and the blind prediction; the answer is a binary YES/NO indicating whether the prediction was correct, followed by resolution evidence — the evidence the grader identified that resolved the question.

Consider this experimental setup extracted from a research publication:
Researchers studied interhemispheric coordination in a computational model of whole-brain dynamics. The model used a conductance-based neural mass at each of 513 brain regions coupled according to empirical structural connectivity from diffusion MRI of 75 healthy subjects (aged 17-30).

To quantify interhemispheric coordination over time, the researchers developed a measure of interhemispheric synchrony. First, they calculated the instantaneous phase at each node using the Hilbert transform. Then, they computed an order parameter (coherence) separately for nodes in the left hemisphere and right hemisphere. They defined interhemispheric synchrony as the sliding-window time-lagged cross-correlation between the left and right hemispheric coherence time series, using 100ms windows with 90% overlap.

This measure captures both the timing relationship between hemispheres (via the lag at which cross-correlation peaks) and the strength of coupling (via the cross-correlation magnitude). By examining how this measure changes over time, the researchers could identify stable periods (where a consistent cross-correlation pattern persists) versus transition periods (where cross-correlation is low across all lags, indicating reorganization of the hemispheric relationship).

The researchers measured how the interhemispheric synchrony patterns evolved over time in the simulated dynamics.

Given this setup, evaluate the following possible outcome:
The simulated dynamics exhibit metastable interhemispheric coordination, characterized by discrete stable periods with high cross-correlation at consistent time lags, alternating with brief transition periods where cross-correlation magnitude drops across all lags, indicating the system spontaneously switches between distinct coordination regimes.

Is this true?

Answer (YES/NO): YES